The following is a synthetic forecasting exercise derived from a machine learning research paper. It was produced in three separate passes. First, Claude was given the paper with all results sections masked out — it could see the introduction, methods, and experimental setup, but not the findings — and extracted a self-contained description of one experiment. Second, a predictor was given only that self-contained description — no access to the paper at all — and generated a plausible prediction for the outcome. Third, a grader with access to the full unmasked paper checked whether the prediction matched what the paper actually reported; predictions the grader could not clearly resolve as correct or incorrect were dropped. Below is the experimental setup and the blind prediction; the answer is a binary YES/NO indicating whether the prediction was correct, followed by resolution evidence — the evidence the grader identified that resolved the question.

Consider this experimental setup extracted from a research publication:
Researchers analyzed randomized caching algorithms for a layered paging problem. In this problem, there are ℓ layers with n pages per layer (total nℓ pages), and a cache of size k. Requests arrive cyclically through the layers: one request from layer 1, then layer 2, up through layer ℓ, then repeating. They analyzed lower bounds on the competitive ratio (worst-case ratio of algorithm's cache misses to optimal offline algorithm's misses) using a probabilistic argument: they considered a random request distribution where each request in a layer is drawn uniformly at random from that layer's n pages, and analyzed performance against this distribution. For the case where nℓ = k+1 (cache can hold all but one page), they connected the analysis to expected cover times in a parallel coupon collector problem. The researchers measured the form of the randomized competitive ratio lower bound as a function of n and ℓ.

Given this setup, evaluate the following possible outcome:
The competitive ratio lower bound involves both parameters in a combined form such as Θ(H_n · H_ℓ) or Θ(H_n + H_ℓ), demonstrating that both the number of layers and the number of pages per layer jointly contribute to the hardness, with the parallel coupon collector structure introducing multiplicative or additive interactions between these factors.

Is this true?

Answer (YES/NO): NO